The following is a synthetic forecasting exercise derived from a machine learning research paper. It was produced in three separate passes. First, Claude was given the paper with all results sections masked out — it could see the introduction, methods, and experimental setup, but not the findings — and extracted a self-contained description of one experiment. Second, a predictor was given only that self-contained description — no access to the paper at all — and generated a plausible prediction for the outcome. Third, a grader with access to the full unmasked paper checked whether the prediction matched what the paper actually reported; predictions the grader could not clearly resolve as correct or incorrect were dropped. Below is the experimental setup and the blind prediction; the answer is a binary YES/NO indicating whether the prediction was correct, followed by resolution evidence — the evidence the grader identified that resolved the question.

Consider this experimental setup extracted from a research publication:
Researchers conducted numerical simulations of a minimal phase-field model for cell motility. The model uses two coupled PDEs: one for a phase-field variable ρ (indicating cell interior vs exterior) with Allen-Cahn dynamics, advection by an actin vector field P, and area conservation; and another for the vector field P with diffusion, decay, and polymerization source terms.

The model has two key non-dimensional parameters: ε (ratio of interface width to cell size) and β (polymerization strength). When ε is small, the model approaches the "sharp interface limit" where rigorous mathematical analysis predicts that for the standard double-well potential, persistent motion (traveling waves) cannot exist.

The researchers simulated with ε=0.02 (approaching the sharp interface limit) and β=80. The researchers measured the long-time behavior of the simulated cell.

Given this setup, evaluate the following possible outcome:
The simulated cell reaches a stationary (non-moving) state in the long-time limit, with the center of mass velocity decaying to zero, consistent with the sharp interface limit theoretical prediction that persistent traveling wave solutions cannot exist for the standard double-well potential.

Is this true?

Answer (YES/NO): YES